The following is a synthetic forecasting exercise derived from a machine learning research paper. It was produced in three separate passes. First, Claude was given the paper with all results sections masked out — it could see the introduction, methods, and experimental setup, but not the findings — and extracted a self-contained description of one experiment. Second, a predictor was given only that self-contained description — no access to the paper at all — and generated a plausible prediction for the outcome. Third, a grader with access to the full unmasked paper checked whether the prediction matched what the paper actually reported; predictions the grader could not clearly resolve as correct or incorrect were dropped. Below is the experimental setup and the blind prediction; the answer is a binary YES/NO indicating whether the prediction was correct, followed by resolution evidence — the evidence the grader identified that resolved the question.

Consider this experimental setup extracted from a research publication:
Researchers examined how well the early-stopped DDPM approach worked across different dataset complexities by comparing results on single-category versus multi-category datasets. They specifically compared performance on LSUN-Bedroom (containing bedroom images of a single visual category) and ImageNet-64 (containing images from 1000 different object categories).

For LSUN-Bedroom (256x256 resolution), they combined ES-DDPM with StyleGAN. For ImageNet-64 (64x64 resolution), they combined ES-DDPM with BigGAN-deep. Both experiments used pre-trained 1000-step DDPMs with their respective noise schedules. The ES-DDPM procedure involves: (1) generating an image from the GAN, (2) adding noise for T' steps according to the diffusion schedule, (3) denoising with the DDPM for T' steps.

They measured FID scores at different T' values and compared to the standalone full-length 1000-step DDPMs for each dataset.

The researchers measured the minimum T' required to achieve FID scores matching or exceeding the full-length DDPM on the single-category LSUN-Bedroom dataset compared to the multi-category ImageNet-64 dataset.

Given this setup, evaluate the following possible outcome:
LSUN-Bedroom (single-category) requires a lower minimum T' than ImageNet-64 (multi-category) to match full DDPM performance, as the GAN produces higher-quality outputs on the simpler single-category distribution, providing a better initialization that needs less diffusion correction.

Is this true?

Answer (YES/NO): YES